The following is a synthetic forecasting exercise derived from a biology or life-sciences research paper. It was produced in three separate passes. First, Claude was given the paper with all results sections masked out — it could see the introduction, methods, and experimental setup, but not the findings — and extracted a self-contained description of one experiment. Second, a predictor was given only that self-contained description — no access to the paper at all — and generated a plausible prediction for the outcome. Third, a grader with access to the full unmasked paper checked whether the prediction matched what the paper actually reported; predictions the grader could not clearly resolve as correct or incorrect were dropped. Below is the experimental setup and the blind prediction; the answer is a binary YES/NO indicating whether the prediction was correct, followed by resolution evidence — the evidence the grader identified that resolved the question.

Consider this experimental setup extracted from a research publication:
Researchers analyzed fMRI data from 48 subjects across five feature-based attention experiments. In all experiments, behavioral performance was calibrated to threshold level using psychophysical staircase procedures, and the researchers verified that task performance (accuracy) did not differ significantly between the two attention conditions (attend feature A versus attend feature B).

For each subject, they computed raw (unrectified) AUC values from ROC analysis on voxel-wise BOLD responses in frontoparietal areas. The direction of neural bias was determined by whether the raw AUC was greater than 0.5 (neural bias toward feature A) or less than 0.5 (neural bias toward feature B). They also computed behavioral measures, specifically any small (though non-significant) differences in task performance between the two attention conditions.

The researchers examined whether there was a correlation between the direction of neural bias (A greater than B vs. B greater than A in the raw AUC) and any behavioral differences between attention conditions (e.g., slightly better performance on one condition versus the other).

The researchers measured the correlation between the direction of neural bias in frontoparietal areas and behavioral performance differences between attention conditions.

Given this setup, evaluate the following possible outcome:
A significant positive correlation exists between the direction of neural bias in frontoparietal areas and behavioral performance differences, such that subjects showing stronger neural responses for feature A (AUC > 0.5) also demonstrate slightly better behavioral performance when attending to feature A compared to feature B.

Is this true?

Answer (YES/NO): NO